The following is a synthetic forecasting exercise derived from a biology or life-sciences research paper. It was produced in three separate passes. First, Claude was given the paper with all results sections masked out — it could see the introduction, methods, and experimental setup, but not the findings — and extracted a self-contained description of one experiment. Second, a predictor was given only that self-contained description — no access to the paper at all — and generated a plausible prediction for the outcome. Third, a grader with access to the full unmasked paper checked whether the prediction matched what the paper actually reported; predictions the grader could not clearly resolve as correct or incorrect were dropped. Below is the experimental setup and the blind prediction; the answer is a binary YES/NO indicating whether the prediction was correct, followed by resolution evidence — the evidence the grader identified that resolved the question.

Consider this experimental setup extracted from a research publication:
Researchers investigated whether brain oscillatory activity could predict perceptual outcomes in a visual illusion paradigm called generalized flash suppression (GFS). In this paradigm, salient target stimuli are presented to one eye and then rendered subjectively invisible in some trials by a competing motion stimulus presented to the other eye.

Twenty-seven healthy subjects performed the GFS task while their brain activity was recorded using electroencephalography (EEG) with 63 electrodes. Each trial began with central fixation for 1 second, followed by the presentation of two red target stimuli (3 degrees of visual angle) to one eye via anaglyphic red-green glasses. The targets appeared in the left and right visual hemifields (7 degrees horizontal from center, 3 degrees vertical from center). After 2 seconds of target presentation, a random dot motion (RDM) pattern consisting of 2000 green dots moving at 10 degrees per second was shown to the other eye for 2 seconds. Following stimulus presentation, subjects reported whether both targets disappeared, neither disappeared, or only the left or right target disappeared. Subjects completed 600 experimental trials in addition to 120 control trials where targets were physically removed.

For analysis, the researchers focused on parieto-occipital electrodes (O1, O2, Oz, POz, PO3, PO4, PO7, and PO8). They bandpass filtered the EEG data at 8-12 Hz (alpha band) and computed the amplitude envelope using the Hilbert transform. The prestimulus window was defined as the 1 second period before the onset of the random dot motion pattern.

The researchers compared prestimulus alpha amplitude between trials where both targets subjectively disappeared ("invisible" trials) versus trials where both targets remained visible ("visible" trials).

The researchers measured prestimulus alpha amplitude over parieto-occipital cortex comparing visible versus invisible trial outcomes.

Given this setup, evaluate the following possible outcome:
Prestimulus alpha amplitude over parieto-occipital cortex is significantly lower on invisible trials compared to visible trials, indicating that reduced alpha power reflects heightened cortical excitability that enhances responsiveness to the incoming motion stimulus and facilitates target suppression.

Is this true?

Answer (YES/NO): YES